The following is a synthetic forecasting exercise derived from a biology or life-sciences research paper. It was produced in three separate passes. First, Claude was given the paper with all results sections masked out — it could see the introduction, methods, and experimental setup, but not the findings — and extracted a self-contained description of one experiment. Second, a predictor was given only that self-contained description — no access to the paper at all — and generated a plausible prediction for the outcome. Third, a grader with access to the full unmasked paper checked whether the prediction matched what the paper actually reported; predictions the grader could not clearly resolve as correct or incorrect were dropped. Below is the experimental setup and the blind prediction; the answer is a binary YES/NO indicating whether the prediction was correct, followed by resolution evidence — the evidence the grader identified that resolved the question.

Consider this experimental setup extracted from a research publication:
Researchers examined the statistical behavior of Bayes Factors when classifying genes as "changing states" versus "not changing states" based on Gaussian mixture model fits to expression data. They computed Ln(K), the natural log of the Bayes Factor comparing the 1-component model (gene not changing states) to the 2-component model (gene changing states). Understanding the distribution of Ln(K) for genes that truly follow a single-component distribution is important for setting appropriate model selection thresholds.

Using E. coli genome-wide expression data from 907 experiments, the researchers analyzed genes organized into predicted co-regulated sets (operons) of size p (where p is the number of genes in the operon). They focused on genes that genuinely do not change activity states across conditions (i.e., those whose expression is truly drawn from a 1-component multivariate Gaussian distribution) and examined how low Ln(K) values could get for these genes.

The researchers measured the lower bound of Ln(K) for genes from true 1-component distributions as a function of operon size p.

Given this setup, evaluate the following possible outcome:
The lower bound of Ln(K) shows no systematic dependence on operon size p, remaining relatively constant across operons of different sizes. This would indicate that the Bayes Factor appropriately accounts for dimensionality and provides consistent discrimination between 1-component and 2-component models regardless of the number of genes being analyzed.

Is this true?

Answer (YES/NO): NO